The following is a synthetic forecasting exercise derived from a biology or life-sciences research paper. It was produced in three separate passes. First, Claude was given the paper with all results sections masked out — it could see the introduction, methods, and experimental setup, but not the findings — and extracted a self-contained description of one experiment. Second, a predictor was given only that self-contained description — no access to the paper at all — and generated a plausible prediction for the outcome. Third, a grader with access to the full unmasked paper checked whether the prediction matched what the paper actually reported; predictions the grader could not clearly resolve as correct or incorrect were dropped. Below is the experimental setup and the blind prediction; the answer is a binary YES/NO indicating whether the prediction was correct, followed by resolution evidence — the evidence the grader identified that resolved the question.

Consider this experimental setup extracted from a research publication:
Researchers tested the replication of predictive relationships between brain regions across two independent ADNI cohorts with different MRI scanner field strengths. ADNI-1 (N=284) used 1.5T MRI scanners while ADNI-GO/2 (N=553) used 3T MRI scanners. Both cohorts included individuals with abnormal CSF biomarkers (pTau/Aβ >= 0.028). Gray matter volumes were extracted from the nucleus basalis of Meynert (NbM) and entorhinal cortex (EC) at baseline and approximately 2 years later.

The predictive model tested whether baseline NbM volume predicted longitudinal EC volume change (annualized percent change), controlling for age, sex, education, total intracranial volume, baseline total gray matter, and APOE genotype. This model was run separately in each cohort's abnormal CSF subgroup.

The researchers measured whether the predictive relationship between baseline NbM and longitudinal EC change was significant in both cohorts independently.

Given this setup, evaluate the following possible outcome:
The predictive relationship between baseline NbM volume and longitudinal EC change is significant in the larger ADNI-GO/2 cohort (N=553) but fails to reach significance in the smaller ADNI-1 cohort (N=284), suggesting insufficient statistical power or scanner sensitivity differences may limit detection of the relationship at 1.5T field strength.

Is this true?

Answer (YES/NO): NO